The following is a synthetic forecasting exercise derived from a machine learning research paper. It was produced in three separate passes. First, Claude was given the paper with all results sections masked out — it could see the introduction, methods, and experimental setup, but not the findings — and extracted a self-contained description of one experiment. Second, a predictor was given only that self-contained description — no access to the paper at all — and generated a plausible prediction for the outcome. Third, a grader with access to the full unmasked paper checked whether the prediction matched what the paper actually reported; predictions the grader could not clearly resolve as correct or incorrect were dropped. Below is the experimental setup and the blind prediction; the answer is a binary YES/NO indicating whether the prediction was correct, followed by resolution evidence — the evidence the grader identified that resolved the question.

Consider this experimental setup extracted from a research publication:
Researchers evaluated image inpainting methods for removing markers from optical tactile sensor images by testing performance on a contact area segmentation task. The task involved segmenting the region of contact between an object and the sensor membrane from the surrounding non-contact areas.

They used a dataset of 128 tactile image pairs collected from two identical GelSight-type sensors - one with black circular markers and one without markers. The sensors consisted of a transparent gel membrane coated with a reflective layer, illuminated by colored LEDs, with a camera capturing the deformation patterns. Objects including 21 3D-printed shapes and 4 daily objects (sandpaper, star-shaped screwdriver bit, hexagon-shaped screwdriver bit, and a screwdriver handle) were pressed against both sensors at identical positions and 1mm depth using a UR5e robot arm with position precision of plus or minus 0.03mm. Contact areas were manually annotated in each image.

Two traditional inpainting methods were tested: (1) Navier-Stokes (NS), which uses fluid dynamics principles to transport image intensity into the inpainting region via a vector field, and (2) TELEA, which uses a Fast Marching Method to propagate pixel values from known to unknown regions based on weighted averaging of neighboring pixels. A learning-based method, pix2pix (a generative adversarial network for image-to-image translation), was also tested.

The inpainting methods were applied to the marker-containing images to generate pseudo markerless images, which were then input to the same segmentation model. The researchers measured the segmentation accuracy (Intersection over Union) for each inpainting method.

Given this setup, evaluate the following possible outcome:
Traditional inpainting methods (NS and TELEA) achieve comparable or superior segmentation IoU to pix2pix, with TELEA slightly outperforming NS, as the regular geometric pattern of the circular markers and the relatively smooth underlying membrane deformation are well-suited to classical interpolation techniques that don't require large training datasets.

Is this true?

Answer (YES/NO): YES